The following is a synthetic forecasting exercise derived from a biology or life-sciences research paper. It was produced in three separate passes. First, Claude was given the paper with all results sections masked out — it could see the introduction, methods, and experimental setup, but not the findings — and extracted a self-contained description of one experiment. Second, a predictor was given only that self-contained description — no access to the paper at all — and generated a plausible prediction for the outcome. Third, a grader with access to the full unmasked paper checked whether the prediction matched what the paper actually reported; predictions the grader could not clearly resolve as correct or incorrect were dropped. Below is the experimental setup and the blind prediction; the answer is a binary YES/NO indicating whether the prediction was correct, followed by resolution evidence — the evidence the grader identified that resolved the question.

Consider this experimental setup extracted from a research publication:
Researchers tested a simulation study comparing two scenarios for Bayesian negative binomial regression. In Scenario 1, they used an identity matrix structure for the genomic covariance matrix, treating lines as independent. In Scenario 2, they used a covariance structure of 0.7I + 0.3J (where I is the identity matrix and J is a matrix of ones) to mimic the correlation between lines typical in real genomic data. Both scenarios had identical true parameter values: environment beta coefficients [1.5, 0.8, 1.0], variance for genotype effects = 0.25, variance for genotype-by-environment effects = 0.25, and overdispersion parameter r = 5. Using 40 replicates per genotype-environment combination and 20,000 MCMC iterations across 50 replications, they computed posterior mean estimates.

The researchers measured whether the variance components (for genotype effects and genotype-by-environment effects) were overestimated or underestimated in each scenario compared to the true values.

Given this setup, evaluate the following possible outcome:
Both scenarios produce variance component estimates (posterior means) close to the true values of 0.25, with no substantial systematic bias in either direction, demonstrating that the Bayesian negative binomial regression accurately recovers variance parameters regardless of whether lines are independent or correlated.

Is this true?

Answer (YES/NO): NO